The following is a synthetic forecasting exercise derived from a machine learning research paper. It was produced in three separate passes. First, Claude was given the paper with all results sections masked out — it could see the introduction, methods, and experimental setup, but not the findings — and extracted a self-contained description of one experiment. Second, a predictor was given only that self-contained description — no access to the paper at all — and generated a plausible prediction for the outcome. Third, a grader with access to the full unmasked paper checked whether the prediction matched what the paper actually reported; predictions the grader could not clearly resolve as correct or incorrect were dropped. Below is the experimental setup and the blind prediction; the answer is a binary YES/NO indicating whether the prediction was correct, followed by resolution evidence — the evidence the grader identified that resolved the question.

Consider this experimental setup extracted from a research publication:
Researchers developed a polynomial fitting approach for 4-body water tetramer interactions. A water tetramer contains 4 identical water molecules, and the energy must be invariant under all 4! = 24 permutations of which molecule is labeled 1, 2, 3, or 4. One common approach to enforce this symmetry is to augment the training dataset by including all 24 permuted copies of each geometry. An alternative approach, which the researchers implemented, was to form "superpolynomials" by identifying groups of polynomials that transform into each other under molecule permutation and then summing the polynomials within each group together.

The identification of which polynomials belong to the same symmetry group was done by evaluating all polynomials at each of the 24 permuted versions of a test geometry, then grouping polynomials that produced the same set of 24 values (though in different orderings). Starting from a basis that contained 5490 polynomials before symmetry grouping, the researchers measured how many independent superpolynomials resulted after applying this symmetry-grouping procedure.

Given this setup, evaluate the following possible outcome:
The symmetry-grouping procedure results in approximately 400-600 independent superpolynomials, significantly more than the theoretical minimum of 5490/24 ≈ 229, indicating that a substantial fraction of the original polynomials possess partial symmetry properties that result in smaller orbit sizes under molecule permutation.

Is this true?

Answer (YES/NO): NO